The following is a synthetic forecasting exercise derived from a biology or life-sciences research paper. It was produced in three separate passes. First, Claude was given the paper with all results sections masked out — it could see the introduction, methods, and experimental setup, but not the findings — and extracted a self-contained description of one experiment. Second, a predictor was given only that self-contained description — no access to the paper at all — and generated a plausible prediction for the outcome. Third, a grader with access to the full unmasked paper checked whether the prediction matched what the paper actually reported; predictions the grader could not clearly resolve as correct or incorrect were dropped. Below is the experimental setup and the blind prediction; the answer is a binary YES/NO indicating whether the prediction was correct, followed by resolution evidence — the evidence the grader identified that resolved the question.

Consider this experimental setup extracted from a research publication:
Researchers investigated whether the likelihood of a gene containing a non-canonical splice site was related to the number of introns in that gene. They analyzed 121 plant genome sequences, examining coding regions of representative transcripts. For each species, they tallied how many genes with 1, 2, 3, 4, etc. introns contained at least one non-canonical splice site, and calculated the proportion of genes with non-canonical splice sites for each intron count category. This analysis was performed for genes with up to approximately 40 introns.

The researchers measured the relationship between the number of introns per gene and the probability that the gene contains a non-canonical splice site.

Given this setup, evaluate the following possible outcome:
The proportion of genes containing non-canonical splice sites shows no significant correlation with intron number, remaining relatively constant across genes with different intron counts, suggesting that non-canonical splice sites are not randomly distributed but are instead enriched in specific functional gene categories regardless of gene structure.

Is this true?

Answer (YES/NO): NO